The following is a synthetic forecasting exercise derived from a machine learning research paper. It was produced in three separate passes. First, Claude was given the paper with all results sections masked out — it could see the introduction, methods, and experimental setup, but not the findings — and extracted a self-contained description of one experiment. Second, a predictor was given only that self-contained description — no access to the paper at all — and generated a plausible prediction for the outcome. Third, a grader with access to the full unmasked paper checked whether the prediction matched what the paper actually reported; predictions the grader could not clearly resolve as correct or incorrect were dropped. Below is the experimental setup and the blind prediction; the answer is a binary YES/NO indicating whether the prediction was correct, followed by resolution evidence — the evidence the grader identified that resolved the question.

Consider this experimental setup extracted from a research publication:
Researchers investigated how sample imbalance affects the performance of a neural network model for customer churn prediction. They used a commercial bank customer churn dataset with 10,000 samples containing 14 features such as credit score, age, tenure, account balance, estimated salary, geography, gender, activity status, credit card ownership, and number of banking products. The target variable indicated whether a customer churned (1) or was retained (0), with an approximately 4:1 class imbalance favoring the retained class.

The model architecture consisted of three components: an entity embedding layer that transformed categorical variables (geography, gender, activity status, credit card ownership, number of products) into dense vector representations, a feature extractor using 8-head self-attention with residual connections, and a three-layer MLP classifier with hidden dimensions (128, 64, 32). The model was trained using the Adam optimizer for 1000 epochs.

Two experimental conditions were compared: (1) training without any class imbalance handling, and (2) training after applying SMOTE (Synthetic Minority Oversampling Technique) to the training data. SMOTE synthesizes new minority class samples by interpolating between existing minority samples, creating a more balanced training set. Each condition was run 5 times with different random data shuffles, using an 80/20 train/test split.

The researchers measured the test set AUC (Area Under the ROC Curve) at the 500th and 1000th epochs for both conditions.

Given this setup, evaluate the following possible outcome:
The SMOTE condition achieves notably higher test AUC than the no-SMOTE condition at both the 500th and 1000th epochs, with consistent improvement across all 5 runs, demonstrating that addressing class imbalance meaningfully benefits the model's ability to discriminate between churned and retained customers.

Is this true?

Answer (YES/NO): YES